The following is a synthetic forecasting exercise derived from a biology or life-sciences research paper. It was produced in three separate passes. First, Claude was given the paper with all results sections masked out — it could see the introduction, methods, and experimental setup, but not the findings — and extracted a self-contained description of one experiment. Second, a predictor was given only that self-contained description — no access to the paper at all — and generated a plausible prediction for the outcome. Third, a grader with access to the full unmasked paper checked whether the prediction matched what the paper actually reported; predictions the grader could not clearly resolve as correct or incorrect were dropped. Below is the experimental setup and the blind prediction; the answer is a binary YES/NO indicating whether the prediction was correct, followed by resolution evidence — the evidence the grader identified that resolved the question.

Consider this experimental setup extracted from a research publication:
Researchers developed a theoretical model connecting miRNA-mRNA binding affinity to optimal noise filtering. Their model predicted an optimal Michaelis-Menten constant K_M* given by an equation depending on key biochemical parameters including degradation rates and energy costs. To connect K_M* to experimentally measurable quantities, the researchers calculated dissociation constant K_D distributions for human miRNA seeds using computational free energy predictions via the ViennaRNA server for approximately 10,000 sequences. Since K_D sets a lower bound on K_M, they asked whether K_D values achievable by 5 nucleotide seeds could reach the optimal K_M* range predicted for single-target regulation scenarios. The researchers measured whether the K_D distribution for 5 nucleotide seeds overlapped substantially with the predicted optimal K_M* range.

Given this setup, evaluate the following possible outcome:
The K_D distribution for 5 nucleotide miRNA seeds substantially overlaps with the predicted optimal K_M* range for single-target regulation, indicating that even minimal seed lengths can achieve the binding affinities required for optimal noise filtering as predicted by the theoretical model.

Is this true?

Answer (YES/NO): NO